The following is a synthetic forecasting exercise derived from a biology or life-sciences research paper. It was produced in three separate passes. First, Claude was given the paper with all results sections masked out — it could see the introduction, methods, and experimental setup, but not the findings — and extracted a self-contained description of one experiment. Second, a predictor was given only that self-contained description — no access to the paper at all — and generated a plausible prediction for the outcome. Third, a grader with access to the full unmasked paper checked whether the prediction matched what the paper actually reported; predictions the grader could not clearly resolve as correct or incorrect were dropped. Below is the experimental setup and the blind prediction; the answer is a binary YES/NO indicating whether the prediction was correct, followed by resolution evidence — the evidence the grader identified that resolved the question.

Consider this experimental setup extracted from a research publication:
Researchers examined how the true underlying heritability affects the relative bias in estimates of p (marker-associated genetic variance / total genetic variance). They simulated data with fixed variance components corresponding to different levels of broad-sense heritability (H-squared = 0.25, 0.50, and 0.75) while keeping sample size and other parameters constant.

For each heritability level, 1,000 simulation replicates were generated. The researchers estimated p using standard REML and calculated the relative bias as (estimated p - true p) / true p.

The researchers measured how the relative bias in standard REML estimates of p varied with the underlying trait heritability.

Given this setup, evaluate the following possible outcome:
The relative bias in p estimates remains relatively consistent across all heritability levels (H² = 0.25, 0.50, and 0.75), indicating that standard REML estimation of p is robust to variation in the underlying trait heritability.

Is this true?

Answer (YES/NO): YES